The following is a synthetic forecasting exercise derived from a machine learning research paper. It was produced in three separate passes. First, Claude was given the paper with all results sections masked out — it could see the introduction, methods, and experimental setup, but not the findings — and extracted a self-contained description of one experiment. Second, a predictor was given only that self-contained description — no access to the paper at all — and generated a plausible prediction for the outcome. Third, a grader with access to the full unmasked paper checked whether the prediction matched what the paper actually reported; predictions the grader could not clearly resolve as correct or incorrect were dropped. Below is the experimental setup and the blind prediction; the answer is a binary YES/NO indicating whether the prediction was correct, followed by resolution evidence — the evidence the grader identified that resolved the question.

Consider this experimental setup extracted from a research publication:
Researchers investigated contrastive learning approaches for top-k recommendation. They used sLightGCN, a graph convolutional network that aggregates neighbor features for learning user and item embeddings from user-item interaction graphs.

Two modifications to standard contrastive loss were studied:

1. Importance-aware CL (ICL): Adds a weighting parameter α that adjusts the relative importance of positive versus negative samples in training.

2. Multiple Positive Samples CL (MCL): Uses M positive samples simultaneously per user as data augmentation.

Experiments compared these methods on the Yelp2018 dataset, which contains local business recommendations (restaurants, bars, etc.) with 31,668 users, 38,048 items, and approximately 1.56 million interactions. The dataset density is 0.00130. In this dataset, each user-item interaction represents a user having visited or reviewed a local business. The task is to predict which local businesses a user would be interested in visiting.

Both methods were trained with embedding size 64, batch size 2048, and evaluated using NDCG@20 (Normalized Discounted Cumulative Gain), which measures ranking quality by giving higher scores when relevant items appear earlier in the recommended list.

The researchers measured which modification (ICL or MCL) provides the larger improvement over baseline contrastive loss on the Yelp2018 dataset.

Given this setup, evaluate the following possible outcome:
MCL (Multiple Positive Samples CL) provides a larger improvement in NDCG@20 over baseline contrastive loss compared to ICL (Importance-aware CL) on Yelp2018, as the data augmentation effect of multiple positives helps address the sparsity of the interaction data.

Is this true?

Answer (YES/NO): YES